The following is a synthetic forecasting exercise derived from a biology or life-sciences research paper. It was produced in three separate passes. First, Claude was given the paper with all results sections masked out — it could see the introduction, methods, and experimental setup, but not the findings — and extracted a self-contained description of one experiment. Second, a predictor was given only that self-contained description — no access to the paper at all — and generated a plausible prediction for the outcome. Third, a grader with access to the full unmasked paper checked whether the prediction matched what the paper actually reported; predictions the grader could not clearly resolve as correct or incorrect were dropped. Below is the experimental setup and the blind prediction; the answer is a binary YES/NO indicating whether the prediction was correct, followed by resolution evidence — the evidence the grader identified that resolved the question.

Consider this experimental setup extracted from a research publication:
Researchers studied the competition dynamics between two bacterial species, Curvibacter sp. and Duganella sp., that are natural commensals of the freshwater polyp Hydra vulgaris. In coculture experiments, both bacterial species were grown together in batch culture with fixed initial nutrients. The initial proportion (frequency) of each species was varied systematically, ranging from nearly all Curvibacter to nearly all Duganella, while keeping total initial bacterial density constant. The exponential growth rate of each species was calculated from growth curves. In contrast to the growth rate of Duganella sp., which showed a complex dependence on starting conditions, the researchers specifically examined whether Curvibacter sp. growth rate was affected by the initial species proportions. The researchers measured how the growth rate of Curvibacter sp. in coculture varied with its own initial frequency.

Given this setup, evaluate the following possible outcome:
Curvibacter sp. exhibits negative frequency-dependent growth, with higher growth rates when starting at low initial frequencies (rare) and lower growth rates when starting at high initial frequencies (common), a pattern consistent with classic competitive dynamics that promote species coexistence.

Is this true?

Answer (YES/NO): NO